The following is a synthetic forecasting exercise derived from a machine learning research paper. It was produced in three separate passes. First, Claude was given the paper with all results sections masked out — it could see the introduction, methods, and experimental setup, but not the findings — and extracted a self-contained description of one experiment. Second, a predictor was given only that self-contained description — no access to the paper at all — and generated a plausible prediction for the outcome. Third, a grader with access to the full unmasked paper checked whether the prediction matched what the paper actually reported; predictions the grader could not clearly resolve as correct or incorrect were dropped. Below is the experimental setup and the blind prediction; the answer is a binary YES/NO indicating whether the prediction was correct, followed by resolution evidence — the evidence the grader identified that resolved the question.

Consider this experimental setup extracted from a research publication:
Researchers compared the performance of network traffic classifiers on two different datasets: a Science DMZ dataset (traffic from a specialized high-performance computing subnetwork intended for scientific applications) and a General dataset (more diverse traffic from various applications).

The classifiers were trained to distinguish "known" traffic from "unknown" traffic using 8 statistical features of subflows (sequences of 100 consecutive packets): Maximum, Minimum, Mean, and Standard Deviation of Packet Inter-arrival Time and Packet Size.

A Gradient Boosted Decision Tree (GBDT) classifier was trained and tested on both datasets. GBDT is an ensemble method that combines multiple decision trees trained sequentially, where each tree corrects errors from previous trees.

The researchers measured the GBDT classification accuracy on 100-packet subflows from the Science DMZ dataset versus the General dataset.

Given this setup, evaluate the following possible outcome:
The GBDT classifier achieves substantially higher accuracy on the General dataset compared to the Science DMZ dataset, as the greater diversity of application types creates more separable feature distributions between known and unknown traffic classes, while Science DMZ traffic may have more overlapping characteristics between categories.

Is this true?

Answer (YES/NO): NO